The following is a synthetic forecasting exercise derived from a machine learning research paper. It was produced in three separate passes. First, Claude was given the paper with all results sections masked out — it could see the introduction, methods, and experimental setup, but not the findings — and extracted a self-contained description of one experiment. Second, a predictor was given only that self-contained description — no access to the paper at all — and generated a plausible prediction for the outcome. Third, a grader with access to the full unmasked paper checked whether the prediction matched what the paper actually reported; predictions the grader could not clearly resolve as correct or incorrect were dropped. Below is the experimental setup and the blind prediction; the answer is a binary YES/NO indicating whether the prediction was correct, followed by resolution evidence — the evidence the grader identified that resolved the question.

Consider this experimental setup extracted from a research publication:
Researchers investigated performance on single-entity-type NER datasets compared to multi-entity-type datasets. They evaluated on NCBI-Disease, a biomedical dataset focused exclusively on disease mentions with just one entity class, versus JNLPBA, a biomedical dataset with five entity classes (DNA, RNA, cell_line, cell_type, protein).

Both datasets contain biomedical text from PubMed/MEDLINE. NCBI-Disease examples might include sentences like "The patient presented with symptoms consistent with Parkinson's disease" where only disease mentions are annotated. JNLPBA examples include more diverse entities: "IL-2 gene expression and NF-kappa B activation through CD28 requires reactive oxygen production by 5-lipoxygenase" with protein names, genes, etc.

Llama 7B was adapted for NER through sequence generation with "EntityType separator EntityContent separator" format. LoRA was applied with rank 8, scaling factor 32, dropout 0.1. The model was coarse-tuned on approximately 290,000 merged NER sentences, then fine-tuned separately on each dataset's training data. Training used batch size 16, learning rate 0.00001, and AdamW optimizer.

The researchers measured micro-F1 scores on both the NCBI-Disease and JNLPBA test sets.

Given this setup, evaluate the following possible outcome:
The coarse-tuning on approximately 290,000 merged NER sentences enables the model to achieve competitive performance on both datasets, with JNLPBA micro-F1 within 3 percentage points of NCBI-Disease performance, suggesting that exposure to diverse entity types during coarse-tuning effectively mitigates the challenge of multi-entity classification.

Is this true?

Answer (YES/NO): NO